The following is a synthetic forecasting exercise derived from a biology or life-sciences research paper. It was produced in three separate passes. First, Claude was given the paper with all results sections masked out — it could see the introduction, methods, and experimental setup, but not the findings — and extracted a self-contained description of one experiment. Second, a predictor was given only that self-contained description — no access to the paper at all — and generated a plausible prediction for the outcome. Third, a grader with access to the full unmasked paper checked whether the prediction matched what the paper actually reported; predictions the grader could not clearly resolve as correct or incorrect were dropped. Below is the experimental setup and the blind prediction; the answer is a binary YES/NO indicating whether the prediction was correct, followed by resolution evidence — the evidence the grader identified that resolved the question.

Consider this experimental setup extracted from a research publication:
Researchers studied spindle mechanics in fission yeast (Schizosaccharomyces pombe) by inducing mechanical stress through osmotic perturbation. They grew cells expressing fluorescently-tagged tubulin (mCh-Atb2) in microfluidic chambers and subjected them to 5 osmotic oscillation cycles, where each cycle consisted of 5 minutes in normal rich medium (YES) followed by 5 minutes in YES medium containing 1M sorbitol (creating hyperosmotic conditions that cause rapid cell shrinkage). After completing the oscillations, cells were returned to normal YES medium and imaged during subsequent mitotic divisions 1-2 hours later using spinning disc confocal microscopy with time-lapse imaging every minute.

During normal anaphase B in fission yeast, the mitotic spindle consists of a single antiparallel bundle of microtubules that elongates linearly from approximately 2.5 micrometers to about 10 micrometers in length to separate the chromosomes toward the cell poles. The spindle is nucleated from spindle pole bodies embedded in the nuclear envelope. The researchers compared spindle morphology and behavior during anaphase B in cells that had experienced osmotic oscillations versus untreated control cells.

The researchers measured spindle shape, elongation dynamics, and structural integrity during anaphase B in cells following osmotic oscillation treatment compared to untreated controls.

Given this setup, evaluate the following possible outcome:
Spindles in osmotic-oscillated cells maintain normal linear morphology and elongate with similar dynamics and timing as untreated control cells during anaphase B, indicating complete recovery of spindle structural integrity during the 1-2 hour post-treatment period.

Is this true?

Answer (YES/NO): NO